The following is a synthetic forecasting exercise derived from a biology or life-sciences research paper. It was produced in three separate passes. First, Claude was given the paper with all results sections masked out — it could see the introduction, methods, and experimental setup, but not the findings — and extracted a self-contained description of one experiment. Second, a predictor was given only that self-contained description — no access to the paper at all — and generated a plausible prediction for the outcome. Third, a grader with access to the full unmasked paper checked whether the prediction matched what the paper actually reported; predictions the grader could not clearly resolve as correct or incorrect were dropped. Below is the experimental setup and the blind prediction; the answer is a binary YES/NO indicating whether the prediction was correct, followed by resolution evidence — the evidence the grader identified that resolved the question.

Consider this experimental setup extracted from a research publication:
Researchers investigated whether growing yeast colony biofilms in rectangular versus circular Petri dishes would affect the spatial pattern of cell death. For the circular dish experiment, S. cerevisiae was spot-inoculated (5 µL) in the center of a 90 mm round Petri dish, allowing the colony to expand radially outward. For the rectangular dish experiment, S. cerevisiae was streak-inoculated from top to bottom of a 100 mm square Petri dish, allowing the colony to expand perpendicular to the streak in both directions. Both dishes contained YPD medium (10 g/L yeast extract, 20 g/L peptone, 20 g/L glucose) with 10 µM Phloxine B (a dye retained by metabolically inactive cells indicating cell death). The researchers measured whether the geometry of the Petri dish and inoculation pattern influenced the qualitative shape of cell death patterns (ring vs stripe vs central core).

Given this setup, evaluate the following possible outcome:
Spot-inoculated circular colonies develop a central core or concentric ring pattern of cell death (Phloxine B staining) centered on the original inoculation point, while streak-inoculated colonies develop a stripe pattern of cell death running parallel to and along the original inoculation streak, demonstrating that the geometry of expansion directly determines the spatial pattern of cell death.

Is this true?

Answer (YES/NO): NO